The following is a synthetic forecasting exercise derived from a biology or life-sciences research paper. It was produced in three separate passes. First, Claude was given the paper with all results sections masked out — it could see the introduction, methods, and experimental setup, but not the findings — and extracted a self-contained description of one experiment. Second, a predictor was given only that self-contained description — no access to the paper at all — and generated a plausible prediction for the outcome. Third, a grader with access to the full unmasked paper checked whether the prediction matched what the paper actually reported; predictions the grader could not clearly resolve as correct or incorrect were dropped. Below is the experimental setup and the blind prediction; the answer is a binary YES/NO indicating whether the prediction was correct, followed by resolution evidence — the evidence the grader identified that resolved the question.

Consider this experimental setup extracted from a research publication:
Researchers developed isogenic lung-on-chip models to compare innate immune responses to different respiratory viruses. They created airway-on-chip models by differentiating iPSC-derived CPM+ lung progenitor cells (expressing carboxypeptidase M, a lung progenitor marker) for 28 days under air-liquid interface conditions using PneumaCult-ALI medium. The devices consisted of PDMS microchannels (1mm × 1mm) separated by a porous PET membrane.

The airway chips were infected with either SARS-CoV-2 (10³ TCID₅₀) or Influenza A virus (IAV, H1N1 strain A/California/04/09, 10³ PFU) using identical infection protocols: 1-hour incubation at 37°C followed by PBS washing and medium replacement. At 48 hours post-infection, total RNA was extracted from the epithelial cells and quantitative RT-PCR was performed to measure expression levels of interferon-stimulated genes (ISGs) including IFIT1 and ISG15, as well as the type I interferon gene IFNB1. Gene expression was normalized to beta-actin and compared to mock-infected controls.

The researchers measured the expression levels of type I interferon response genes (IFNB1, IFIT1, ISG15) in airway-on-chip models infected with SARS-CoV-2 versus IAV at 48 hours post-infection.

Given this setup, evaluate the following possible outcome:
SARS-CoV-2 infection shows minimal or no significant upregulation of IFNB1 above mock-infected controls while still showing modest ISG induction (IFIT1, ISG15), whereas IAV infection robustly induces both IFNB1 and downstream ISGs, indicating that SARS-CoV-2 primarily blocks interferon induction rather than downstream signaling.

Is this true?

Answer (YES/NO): NO